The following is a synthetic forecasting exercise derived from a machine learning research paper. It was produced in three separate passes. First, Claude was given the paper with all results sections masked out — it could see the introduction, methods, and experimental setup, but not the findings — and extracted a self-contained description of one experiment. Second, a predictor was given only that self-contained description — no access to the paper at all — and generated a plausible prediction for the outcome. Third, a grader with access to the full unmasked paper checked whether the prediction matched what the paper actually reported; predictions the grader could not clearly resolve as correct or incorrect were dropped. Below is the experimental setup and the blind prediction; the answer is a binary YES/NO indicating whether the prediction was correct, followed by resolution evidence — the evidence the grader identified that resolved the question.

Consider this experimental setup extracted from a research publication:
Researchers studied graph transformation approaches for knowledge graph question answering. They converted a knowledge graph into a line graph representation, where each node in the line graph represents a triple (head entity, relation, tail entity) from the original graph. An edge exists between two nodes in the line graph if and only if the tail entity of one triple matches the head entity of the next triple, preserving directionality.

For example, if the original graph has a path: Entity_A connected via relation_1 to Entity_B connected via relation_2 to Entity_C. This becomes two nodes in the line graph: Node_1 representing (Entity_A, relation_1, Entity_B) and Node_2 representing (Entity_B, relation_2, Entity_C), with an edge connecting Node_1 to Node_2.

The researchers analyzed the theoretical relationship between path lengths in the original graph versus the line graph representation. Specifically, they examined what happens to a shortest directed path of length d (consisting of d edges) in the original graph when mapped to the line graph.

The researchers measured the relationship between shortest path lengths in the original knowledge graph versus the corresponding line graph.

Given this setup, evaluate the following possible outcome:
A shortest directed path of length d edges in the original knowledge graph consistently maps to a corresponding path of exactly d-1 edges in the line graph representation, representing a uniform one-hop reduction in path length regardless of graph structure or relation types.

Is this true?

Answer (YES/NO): YES